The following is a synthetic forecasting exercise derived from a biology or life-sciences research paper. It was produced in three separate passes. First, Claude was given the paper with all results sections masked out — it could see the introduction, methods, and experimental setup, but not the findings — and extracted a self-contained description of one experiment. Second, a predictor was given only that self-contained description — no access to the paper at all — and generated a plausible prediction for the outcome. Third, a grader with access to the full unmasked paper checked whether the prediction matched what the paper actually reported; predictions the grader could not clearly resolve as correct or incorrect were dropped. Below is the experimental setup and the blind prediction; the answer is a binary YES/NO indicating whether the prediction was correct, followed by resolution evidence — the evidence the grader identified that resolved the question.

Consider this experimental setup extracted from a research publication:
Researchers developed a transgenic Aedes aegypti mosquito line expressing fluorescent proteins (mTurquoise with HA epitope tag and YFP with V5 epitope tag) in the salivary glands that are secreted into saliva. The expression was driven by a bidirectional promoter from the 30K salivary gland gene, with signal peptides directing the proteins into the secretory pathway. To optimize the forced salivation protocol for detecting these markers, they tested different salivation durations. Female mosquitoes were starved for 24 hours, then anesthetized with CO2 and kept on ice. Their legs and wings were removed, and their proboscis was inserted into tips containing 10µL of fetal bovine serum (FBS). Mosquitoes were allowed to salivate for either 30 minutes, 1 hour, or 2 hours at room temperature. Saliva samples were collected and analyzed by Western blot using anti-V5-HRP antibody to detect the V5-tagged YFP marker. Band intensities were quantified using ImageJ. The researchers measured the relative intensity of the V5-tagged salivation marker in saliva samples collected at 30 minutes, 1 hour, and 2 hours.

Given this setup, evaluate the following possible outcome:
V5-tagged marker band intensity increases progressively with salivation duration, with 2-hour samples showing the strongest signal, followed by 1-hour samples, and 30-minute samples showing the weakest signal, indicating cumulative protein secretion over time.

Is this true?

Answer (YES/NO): NO